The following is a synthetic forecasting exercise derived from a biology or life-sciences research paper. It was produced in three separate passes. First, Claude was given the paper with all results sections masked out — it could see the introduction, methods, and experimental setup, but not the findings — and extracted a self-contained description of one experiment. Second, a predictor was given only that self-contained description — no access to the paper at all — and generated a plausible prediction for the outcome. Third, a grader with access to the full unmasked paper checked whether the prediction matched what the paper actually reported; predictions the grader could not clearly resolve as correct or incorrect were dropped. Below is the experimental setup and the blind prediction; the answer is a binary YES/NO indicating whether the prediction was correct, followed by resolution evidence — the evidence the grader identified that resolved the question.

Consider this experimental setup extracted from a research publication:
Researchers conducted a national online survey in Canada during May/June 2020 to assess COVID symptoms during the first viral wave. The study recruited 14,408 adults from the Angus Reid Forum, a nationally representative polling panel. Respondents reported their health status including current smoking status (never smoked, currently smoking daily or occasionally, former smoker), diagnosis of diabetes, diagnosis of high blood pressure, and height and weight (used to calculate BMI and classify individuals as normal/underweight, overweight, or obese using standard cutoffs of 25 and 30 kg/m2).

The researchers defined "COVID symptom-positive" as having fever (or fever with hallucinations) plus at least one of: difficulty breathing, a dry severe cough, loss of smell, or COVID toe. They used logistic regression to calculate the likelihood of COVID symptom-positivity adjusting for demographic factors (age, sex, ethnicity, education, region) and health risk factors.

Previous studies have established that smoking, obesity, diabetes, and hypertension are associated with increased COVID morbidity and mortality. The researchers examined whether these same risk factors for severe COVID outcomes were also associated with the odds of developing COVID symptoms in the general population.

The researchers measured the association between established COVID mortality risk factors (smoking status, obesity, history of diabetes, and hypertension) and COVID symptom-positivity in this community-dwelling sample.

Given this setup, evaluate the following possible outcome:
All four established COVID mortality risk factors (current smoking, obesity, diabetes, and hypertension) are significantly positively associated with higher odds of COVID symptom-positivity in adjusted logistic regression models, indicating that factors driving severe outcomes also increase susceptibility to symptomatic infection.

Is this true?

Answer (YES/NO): NO